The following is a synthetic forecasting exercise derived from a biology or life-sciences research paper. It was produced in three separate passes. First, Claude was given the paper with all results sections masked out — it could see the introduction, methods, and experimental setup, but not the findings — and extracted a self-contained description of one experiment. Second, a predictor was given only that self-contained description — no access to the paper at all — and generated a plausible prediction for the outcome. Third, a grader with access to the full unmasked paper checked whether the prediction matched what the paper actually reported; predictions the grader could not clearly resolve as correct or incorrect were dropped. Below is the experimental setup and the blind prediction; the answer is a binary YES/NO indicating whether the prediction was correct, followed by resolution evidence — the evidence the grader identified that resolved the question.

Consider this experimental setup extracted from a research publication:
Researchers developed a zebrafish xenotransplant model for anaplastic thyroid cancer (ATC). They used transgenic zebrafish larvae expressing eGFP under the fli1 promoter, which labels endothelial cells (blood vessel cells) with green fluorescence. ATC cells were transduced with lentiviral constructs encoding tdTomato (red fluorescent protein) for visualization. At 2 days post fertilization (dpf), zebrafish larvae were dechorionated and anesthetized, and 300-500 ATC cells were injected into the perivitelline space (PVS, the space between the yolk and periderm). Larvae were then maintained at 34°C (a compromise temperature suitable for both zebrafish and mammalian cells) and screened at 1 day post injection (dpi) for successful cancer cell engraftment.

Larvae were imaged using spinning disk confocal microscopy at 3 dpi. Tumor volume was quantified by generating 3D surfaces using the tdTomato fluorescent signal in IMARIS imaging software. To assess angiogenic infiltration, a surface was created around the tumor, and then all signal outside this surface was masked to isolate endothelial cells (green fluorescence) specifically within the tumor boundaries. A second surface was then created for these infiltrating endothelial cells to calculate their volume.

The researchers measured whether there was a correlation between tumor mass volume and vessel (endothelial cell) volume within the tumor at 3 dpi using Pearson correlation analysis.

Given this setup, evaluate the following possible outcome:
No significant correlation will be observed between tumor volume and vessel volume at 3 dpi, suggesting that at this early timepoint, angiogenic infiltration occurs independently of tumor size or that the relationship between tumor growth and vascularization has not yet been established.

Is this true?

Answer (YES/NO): NO